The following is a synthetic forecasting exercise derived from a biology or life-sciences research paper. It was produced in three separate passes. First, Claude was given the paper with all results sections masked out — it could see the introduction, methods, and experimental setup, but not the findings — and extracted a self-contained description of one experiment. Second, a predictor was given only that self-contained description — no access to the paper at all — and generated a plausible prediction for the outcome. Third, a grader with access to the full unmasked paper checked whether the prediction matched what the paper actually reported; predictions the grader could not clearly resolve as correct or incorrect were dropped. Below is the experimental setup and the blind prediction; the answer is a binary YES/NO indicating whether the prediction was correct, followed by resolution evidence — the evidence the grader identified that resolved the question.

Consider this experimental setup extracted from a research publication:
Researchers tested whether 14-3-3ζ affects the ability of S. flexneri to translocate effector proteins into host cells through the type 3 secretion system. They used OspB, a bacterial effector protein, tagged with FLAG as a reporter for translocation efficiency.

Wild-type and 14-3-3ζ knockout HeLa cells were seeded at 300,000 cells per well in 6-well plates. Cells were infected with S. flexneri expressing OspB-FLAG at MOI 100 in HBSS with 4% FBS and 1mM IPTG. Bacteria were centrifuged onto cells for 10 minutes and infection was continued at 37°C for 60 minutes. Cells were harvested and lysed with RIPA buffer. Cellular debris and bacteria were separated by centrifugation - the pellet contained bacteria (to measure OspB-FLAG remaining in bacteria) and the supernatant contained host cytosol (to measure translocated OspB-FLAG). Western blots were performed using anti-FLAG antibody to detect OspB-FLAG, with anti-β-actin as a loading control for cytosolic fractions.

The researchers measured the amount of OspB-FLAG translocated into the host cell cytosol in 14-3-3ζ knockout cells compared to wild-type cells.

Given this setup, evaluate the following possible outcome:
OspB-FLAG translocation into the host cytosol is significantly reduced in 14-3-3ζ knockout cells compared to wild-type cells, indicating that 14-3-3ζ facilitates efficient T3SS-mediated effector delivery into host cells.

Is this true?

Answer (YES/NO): NO